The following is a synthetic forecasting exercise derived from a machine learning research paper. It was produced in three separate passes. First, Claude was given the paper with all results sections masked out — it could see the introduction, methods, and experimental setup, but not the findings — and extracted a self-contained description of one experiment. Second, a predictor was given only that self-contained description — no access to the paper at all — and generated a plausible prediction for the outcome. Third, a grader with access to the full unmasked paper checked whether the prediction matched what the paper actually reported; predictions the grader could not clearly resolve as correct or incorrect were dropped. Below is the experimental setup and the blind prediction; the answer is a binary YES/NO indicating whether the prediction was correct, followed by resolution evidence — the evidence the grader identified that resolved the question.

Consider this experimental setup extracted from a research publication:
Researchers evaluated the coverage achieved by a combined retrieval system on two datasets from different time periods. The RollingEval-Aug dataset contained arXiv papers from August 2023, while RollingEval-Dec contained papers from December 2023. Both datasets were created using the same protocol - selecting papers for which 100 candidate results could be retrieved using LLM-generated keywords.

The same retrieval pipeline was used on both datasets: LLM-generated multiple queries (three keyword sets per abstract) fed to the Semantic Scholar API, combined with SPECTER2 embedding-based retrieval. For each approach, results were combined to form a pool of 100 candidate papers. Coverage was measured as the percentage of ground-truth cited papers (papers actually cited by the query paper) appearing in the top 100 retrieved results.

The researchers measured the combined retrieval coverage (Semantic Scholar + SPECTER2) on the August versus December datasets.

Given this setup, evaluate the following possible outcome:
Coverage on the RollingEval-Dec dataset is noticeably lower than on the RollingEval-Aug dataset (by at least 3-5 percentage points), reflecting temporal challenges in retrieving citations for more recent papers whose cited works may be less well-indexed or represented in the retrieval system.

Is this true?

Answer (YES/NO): NO